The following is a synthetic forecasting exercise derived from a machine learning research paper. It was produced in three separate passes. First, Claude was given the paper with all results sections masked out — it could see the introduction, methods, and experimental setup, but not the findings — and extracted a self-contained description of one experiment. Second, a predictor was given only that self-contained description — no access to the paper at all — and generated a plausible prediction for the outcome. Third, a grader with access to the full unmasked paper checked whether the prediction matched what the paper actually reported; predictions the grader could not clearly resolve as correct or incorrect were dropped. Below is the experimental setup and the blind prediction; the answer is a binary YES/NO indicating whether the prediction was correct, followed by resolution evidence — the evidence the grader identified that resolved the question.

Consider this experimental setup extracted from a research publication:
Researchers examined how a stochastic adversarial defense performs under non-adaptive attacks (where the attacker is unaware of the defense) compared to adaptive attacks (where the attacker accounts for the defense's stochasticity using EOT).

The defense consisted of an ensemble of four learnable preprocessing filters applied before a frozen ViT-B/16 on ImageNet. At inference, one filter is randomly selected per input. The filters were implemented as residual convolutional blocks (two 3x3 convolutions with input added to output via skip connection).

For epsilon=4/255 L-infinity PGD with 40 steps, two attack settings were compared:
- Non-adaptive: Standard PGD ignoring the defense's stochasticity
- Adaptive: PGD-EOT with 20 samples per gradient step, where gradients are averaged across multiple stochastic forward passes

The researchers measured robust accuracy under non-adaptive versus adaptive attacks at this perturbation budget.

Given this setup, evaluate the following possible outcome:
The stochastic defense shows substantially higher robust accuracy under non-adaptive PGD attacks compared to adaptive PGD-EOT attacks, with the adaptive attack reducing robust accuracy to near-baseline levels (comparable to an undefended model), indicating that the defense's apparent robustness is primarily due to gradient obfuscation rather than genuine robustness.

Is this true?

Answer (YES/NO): NO